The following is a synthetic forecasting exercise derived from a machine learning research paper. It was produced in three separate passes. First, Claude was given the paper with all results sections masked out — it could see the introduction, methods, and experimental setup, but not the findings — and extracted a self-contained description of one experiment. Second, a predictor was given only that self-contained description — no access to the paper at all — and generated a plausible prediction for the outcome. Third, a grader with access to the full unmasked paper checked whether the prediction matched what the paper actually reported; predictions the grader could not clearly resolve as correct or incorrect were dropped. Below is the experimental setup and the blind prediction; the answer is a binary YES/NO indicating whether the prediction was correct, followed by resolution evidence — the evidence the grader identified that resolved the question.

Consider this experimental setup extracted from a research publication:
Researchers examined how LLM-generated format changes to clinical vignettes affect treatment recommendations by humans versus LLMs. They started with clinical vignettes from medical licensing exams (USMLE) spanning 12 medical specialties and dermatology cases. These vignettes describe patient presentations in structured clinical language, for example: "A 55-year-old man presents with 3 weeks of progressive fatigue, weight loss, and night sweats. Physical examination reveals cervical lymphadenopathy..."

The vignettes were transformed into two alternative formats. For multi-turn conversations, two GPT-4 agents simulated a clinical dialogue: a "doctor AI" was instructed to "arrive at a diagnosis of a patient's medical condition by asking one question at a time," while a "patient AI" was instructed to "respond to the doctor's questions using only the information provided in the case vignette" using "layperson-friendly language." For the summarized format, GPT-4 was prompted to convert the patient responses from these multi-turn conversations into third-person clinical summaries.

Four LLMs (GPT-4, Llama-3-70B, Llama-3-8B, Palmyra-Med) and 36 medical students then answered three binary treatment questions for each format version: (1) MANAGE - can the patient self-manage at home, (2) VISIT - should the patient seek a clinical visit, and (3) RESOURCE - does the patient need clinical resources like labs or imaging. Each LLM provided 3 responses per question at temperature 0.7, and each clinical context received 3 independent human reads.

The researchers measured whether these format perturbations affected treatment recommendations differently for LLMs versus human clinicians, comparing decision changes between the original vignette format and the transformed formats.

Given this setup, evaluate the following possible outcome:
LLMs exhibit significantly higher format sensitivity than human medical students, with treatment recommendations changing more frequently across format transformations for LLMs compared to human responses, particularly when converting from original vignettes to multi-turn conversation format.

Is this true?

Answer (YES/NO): NO